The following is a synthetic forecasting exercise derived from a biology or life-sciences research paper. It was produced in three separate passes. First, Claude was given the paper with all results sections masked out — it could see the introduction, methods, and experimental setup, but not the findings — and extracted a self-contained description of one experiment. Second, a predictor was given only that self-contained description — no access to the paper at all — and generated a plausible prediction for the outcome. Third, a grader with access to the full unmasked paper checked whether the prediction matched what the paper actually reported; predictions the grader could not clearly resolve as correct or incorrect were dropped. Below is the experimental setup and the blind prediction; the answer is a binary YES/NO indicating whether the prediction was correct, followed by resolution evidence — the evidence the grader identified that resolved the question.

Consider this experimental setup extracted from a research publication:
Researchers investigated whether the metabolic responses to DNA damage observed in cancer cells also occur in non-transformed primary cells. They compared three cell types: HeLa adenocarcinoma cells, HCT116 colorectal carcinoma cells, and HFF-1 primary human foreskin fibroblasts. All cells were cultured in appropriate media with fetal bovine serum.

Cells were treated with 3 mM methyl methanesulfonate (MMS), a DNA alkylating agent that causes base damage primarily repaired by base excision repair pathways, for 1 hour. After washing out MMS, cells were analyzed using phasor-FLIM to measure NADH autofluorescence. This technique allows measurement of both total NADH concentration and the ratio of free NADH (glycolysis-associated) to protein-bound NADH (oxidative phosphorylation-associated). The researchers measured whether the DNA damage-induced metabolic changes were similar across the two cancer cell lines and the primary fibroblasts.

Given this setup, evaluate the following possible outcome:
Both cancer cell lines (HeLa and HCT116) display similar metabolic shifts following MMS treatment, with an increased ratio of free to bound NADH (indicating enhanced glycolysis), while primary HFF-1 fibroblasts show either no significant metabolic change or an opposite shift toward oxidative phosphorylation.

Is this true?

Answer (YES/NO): NO